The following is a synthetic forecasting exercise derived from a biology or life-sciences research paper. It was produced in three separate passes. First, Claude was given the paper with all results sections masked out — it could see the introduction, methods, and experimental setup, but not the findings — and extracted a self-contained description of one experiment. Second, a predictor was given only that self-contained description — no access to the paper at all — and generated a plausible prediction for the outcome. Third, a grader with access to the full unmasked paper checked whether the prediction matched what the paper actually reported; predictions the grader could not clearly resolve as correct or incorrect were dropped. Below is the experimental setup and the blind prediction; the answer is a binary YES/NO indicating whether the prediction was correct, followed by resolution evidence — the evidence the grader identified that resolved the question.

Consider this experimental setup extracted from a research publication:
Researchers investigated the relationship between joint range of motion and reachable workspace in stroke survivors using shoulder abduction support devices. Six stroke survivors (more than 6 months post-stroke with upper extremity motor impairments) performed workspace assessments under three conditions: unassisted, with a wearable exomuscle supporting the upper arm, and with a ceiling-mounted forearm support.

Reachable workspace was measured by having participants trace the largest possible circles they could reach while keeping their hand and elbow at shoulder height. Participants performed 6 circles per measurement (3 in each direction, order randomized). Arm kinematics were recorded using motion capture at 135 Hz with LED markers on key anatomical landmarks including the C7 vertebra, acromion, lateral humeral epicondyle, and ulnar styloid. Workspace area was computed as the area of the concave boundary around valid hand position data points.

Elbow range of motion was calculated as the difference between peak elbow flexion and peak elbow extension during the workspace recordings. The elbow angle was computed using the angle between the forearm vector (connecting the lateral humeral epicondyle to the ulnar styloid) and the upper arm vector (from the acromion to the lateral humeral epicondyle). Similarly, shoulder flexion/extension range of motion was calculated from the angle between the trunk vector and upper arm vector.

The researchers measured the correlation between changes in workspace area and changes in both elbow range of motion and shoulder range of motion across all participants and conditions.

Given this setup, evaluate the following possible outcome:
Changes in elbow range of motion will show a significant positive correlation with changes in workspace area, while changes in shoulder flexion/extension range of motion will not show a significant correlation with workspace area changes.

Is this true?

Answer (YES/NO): NO